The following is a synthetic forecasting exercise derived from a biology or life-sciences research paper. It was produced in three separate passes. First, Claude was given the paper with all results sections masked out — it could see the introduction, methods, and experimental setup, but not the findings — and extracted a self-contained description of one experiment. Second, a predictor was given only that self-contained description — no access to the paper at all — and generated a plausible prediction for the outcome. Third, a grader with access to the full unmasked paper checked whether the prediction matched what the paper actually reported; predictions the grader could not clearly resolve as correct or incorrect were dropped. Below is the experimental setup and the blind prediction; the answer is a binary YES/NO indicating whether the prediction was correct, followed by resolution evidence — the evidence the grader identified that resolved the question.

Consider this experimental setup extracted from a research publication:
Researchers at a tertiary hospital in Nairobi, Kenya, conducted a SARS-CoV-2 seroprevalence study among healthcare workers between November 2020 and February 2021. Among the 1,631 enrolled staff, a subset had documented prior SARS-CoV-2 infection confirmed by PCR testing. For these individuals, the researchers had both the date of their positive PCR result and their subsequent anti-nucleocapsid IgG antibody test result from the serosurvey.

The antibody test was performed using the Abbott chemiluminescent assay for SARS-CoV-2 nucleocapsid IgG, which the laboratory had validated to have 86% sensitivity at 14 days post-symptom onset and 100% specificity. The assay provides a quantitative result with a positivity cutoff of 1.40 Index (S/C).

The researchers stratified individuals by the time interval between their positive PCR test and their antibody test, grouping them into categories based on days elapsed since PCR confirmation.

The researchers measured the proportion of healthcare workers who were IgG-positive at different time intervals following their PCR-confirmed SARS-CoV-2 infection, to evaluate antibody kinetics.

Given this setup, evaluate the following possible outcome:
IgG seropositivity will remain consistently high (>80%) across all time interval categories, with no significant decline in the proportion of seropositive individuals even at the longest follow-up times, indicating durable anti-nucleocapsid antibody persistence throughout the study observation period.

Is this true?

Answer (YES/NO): NO